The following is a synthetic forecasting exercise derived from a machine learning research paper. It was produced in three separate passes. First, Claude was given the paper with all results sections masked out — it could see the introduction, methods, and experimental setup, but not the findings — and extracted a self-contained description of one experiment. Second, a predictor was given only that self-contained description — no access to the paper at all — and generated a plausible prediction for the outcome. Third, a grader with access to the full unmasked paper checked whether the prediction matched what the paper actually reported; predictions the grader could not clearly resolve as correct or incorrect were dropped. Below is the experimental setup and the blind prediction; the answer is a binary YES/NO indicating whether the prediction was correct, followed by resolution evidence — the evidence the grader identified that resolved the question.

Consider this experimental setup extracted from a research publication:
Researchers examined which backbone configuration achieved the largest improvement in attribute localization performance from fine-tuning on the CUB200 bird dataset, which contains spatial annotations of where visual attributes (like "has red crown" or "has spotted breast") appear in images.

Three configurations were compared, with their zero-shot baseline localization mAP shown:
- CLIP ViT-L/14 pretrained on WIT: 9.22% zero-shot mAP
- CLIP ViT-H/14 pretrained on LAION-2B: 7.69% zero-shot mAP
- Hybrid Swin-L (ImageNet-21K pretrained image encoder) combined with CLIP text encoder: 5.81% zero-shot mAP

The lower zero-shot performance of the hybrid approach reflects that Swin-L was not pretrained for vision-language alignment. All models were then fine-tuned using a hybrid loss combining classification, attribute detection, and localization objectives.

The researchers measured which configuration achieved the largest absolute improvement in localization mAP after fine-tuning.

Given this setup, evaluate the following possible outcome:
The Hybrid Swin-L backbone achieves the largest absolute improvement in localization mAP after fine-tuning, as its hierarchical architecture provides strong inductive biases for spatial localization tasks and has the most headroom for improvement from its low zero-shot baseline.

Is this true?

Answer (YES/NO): YES